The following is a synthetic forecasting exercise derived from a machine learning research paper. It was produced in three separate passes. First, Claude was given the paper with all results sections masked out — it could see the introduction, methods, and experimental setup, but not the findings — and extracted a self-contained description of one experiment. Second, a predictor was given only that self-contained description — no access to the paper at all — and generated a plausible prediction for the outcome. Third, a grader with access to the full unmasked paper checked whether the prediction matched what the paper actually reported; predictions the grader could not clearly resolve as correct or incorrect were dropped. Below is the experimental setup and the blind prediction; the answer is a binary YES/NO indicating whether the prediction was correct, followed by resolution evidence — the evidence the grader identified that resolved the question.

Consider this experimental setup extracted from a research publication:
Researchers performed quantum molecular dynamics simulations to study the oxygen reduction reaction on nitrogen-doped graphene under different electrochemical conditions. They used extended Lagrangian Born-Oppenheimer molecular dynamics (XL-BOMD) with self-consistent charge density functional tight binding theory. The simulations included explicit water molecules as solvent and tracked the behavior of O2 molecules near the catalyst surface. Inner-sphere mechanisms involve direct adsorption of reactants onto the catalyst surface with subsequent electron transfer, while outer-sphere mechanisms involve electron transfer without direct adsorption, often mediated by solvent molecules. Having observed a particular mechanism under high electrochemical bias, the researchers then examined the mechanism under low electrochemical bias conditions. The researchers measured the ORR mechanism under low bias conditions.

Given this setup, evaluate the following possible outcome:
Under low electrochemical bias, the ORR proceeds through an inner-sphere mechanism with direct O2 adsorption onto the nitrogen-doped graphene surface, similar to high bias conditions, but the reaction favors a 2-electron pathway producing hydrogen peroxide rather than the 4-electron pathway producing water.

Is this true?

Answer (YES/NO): NO